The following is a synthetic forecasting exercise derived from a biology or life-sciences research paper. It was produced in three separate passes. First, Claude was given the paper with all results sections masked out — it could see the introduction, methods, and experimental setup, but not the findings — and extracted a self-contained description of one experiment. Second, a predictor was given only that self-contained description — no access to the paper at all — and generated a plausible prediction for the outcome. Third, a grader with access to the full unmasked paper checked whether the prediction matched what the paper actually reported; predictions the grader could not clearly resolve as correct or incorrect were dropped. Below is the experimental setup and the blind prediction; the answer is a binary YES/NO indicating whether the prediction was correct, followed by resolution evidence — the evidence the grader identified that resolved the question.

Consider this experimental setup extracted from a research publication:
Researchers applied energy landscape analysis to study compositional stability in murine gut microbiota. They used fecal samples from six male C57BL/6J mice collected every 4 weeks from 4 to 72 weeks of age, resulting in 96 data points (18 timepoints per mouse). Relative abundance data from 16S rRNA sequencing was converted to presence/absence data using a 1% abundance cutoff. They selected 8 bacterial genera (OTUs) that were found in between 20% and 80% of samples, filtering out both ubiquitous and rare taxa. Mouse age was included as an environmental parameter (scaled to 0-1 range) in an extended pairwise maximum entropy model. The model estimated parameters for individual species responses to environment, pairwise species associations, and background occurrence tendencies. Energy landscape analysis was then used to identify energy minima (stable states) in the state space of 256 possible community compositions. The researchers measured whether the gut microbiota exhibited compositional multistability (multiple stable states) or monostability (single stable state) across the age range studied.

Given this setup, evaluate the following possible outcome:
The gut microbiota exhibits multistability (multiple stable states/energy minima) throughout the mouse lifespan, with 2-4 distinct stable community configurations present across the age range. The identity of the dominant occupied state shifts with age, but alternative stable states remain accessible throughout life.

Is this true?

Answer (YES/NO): YES